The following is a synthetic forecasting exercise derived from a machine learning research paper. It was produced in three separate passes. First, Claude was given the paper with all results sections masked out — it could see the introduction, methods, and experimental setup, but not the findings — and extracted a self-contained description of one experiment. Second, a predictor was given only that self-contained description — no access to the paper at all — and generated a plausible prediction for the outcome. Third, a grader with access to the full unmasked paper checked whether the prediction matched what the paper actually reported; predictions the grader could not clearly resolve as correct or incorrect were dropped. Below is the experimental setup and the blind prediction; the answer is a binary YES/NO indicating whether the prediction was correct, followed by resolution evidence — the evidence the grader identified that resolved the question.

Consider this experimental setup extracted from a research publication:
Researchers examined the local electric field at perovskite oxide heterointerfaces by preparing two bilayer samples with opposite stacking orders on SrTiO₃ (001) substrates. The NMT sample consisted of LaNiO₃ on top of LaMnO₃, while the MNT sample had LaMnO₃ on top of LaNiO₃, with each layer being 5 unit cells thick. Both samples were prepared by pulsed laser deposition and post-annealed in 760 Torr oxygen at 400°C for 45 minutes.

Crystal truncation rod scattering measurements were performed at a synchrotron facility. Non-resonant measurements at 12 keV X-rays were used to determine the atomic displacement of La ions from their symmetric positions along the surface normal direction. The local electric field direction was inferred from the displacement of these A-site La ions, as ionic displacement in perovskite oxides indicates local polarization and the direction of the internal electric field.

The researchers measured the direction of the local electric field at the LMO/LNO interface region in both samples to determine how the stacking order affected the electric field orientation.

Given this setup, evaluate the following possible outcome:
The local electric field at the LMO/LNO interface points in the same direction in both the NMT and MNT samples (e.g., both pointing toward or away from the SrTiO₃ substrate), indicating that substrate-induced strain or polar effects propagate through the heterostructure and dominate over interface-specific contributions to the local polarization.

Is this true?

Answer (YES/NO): NO